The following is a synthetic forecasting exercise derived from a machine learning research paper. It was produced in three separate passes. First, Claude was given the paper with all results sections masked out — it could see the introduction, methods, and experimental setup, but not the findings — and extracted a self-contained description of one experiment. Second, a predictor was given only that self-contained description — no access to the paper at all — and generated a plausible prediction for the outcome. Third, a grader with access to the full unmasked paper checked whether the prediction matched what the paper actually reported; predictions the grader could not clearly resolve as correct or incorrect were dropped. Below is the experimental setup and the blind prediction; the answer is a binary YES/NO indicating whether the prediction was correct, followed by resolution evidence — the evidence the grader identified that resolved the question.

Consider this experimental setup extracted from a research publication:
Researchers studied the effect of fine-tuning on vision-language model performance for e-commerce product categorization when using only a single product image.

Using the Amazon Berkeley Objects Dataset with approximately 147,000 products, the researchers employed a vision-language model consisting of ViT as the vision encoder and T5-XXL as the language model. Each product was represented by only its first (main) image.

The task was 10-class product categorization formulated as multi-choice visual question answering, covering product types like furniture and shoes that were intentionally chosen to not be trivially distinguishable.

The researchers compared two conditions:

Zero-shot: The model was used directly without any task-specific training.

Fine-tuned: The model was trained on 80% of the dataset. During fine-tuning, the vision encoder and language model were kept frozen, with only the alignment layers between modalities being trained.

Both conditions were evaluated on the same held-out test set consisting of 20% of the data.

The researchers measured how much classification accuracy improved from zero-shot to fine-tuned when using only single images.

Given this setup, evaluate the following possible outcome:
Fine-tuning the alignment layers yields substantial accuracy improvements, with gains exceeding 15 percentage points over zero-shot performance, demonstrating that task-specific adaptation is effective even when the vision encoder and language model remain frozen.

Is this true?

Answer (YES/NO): NO